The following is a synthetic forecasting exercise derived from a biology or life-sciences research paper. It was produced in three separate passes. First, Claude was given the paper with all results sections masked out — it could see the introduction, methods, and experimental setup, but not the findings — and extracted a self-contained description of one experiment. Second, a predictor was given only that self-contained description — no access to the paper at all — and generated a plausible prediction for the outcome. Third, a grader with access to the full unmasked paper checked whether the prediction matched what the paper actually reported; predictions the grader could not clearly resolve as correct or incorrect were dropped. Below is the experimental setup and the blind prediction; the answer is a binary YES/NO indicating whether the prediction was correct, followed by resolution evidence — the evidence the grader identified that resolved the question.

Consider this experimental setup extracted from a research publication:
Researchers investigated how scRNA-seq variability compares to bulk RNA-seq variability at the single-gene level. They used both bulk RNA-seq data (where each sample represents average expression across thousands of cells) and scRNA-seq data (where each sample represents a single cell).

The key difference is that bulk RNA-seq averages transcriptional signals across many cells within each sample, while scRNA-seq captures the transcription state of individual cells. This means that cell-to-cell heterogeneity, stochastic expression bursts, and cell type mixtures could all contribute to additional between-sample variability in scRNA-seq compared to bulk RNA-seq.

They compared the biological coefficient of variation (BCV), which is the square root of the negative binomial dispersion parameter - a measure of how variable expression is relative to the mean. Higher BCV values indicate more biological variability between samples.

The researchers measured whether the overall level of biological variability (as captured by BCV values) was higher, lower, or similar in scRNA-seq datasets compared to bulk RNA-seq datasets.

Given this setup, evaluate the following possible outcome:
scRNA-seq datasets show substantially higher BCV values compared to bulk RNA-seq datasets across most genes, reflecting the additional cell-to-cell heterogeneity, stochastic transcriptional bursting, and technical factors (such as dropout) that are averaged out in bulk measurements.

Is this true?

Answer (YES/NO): YES